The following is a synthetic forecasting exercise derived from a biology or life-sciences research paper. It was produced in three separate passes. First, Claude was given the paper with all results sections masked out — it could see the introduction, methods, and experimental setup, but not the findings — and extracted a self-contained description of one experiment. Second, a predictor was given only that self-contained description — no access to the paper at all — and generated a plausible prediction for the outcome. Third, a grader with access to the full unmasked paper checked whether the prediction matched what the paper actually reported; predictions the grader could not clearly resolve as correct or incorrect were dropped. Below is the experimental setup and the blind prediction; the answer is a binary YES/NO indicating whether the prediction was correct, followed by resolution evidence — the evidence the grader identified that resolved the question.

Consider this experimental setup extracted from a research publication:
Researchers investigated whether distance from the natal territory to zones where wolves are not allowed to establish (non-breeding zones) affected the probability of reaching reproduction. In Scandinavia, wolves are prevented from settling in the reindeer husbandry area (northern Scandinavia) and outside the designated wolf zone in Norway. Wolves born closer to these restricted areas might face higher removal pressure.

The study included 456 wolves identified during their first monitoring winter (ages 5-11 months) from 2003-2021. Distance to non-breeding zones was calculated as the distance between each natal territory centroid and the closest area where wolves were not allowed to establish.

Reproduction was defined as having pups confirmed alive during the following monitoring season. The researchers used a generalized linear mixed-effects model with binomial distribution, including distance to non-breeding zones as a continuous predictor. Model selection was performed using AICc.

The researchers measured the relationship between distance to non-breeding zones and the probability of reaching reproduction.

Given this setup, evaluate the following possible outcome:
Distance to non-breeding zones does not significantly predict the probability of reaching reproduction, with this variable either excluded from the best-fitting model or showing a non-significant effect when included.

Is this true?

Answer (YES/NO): YES